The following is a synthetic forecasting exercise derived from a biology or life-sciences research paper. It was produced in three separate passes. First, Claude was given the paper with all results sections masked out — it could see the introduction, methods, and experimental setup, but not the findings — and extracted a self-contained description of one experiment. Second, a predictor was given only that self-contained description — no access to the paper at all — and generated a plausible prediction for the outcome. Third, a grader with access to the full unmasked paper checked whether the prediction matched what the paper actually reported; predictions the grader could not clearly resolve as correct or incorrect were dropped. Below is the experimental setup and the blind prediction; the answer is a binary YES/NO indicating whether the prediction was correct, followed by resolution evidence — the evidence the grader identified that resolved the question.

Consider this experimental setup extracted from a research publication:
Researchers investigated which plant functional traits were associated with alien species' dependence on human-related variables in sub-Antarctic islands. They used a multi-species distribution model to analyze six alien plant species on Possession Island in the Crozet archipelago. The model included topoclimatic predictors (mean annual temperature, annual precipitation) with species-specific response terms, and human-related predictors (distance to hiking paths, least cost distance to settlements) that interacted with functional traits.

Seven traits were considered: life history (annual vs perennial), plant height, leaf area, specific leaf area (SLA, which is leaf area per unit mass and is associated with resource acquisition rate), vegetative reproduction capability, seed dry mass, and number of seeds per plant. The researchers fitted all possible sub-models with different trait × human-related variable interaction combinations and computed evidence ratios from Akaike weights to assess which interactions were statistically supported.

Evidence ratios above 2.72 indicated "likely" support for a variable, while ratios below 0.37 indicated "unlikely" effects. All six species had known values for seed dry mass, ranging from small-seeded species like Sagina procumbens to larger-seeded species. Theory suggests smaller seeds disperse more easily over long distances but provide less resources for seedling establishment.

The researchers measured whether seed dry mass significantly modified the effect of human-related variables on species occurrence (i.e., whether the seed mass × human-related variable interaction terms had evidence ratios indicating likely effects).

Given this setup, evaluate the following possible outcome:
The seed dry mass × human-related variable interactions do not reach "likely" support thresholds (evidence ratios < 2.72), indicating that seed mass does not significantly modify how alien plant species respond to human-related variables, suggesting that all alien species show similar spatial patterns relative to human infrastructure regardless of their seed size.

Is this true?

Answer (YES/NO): YES